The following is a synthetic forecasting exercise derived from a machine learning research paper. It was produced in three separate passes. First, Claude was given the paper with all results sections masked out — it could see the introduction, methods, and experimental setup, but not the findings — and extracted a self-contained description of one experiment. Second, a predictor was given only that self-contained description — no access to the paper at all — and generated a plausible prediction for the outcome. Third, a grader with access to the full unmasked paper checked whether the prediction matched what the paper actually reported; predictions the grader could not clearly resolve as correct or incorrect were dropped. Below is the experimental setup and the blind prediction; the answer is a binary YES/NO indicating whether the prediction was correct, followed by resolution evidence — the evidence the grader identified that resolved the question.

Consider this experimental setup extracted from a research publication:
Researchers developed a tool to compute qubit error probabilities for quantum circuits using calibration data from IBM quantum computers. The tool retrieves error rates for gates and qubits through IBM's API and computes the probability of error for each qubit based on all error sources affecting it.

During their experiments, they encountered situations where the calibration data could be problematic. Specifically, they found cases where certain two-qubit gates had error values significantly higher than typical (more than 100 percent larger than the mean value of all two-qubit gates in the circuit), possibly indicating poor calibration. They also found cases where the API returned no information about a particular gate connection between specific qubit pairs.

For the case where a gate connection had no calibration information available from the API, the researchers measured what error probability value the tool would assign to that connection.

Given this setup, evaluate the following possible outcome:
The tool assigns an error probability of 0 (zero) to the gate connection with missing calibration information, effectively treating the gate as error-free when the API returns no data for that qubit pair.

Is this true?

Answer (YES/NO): NO